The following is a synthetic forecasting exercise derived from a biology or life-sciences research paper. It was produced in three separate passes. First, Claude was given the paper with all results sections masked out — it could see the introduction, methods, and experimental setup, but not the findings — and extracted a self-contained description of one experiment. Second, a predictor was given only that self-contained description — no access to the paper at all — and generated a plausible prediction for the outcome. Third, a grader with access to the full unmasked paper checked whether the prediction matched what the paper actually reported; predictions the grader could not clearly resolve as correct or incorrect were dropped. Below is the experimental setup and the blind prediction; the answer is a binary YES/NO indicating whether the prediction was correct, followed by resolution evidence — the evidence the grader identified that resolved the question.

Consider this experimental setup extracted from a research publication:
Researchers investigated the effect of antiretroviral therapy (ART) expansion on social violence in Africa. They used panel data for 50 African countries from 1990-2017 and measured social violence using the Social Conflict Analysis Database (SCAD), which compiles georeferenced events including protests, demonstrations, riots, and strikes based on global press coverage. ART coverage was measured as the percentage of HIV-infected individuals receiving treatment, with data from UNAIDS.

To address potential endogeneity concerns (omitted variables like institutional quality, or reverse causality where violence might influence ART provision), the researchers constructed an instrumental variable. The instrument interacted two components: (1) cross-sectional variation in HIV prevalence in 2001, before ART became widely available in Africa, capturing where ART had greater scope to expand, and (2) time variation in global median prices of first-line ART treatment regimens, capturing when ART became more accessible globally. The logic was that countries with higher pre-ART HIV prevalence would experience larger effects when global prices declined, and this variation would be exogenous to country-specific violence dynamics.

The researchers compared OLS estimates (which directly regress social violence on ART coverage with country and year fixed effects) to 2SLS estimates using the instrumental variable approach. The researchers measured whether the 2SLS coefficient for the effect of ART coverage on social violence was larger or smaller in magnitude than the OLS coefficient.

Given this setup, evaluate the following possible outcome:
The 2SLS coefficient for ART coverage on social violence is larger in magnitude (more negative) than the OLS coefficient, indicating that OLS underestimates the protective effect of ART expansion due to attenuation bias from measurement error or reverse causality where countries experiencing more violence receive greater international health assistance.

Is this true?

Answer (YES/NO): YES